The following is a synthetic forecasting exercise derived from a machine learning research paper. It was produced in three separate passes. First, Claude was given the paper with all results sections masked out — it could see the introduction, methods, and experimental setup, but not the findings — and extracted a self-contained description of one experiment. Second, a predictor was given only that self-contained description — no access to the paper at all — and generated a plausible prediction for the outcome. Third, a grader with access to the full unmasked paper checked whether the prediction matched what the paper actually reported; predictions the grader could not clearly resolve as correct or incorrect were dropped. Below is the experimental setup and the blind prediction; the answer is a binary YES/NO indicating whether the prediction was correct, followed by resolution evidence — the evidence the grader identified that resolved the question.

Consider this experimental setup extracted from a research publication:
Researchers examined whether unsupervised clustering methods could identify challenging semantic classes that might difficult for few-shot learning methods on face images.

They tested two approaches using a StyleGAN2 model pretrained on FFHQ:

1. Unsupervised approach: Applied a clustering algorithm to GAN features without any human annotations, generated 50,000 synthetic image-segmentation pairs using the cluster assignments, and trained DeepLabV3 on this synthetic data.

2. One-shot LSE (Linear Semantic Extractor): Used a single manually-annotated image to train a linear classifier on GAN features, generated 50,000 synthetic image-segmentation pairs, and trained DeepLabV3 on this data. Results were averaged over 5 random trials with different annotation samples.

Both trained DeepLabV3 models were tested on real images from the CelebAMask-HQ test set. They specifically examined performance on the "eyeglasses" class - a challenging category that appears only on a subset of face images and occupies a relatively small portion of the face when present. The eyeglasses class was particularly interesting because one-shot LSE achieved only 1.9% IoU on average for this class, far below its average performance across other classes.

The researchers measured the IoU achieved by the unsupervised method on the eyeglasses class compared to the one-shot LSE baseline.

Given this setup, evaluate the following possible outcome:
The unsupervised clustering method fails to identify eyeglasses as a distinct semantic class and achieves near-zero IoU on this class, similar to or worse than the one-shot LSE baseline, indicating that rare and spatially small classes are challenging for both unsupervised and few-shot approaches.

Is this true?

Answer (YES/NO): NO